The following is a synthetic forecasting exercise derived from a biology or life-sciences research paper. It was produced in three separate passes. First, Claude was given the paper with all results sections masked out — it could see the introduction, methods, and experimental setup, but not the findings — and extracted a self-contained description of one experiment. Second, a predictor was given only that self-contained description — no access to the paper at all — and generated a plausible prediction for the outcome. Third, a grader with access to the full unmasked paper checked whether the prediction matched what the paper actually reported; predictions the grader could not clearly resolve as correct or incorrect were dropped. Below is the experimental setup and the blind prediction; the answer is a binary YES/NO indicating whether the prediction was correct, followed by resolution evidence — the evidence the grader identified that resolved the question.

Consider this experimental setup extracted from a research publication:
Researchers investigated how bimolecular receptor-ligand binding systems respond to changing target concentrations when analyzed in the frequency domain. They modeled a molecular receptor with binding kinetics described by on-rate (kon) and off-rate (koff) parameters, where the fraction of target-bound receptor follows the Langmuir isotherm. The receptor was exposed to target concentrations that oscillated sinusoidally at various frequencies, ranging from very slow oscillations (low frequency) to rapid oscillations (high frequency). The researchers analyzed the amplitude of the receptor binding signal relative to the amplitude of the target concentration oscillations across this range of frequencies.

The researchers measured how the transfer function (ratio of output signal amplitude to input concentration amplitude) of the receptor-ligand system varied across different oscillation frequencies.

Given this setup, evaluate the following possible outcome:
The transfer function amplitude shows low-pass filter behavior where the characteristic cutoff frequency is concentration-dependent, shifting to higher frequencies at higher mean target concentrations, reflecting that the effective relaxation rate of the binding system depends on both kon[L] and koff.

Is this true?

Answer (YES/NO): YES